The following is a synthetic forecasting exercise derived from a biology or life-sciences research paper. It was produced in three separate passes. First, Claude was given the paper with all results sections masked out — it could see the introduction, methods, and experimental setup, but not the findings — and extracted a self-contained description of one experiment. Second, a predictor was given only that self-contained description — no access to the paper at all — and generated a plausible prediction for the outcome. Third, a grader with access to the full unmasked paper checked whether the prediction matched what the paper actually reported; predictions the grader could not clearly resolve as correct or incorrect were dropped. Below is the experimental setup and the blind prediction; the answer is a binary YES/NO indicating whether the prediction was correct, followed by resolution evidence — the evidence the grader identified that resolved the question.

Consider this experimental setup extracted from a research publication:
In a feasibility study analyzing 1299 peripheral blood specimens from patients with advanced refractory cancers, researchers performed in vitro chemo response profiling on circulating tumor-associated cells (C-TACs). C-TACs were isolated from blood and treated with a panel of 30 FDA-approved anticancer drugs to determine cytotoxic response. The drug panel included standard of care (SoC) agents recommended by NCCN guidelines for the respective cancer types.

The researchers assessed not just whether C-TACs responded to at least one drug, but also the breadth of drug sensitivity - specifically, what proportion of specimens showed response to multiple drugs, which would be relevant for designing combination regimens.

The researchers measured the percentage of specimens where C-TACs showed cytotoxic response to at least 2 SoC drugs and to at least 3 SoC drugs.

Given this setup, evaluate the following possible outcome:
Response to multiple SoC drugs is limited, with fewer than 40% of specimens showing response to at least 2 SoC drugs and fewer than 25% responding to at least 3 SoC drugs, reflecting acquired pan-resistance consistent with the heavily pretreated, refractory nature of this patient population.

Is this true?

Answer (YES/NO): NO